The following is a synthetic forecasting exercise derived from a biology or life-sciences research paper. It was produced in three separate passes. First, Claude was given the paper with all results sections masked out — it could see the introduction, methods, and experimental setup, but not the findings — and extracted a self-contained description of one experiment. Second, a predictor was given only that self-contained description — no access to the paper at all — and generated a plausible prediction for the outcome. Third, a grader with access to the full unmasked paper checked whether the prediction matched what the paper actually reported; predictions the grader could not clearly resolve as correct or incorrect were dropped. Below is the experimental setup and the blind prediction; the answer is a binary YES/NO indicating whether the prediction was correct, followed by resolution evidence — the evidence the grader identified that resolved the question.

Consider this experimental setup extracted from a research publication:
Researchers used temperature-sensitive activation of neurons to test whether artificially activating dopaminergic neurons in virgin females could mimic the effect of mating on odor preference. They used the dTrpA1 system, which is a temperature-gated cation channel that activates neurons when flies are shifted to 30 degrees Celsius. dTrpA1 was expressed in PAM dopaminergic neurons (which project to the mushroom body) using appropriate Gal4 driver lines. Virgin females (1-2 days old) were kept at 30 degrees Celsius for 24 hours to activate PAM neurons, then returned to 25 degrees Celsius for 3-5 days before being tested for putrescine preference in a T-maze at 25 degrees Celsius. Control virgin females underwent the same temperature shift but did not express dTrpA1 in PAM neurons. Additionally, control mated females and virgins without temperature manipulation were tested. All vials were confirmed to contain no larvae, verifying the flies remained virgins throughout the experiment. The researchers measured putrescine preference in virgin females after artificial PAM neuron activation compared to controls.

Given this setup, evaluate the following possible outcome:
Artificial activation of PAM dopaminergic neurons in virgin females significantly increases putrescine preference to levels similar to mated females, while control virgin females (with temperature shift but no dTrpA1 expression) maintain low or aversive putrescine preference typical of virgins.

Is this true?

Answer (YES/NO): YES